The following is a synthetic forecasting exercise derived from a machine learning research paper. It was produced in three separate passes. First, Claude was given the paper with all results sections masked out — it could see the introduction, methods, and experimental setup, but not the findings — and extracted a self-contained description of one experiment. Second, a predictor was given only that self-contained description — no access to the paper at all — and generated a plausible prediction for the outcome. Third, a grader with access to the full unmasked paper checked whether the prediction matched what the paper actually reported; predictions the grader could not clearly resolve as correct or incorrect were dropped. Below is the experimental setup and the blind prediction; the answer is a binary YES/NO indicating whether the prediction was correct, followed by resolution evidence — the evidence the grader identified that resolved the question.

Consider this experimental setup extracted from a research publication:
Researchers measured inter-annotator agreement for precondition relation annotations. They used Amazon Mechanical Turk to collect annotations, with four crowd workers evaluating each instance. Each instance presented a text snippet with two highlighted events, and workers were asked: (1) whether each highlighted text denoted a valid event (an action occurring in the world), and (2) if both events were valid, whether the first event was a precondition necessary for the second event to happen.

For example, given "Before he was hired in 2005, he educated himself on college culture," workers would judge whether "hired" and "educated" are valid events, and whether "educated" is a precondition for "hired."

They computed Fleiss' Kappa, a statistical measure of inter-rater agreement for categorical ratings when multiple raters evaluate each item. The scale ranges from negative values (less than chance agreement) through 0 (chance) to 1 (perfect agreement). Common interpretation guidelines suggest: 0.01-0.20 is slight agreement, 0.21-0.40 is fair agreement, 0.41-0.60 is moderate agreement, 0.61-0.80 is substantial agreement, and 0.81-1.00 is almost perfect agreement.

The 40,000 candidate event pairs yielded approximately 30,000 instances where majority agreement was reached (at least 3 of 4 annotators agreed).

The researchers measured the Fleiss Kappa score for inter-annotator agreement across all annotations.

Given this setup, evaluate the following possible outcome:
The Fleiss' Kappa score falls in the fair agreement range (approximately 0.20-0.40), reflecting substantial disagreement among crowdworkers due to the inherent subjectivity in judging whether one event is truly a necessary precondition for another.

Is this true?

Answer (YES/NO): YES